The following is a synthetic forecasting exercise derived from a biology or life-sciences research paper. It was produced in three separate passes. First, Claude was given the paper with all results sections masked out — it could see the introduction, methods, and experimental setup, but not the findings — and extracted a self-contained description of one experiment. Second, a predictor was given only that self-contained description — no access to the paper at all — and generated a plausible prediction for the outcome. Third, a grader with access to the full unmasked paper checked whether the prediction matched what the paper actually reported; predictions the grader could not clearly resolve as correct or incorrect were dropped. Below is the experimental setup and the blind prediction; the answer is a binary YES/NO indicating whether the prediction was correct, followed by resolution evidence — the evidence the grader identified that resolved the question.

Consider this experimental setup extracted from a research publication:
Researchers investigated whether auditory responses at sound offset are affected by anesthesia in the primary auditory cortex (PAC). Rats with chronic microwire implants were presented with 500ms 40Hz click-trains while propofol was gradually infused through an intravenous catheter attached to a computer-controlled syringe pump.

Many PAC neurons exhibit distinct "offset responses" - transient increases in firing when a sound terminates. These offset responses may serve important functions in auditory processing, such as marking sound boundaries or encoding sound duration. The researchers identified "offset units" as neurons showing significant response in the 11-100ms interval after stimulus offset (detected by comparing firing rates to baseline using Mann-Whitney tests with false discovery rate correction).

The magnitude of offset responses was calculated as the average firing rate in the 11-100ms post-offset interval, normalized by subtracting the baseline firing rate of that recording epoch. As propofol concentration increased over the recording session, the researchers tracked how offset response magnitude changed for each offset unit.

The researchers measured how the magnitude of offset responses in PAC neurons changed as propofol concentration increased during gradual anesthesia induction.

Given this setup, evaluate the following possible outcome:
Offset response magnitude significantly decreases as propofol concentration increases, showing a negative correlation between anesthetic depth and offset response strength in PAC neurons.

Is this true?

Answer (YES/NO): NO